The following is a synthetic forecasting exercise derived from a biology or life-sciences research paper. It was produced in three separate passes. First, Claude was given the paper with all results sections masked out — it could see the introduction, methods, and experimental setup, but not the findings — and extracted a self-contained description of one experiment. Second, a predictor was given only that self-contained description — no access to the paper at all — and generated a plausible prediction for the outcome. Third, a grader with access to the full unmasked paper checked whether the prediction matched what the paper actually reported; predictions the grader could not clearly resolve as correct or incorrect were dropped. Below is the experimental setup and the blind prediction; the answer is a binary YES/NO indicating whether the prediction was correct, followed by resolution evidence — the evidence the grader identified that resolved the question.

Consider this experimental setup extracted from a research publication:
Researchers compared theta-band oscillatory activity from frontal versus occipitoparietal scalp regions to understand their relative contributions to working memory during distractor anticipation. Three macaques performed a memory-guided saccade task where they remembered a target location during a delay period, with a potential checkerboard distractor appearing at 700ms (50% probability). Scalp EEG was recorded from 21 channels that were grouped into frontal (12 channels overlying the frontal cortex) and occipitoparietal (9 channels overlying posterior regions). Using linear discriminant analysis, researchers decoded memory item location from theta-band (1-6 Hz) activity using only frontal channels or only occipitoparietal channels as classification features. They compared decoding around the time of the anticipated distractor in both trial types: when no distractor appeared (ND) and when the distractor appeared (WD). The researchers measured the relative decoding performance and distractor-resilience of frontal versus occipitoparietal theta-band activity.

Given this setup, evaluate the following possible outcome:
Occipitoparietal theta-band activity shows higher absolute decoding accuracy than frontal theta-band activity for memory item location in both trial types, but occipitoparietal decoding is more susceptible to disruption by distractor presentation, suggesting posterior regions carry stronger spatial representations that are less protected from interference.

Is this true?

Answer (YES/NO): NO